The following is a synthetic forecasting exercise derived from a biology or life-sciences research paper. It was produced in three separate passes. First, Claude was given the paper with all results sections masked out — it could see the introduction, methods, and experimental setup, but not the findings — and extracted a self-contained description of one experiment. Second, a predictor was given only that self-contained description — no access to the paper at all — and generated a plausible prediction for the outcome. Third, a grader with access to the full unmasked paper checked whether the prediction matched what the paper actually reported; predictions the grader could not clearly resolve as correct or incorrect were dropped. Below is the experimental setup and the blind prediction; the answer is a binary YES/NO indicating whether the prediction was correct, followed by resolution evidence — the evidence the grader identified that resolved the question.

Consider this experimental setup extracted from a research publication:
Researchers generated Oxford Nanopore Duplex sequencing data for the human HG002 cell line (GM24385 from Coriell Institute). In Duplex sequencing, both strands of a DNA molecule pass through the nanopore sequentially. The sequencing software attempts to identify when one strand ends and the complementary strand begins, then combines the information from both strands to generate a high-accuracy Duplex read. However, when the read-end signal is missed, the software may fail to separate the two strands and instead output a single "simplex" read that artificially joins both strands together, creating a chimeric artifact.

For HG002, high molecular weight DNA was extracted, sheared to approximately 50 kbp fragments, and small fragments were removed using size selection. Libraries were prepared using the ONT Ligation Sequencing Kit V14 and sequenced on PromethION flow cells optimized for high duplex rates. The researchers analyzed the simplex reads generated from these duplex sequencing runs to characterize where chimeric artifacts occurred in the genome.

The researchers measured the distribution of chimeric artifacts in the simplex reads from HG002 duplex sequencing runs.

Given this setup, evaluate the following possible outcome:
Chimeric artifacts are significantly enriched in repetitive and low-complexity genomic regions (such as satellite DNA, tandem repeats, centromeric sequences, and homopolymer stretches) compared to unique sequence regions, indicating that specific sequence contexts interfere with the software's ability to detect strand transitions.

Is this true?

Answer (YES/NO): YES